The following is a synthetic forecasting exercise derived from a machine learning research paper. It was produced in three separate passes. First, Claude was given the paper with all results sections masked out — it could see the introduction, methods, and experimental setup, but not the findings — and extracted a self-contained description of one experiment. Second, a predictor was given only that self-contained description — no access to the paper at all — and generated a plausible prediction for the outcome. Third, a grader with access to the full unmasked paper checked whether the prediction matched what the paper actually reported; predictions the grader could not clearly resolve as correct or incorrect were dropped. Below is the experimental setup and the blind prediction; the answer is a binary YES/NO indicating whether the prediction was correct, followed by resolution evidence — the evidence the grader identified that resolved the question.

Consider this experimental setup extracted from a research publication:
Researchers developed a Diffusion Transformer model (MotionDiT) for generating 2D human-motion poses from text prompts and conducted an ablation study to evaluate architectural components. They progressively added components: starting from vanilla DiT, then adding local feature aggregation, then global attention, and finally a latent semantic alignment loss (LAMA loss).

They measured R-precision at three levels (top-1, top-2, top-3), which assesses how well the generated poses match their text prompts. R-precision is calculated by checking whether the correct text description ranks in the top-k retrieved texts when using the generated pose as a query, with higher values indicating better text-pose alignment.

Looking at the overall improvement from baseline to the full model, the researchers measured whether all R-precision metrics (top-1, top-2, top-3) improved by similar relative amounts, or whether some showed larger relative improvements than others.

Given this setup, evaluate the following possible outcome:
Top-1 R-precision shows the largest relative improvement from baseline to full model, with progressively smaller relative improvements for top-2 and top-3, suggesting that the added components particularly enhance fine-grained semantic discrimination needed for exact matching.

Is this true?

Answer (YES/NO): YES